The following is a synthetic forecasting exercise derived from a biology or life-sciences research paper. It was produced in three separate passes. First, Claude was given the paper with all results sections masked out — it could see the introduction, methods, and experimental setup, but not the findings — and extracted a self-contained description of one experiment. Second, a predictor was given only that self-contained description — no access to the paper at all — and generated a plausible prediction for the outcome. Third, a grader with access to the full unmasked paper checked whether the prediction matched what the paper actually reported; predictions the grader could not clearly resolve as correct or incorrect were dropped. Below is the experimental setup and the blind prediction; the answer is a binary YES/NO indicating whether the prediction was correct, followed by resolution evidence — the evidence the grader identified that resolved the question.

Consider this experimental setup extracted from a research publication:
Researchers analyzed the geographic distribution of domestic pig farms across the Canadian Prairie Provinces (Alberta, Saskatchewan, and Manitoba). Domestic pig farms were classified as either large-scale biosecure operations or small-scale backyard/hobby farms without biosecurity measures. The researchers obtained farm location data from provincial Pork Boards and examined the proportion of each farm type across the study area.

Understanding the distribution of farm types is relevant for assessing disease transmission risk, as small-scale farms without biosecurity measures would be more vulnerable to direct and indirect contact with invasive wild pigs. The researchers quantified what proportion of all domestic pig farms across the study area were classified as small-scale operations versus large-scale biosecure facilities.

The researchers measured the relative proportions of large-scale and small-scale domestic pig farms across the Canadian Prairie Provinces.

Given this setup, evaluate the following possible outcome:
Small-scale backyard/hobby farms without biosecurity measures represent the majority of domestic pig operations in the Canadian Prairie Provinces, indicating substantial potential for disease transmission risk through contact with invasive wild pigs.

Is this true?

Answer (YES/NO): NO